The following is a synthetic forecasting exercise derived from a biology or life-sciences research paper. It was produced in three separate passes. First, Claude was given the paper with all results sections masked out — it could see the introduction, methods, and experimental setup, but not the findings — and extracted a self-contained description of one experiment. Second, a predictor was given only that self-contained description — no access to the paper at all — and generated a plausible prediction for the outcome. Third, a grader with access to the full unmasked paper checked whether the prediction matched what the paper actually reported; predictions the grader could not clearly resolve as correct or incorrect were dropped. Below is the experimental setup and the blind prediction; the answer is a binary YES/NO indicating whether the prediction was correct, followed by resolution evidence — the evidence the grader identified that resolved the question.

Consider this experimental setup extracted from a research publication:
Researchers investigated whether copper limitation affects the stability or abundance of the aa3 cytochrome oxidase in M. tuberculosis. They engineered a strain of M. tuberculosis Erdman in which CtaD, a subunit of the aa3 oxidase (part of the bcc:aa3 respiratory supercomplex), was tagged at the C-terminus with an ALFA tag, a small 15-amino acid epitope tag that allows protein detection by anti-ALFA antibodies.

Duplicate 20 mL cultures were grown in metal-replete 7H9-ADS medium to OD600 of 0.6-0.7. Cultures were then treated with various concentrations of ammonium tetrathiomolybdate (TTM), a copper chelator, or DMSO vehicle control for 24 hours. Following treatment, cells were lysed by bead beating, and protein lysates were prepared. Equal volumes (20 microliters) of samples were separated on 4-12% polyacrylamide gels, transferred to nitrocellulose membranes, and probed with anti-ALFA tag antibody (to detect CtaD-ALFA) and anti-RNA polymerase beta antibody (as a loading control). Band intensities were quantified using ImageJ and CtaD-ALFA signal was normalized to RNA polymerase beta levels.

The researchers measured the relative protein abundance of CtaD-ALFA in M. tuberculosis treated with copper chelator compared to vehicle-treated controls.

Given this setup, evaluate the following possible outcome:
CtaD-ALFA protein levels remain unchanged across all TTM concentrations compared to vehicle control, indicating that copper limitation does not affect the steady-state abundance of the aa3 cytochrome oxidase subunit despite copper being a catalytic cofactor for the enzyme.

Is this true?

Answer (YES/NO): YES